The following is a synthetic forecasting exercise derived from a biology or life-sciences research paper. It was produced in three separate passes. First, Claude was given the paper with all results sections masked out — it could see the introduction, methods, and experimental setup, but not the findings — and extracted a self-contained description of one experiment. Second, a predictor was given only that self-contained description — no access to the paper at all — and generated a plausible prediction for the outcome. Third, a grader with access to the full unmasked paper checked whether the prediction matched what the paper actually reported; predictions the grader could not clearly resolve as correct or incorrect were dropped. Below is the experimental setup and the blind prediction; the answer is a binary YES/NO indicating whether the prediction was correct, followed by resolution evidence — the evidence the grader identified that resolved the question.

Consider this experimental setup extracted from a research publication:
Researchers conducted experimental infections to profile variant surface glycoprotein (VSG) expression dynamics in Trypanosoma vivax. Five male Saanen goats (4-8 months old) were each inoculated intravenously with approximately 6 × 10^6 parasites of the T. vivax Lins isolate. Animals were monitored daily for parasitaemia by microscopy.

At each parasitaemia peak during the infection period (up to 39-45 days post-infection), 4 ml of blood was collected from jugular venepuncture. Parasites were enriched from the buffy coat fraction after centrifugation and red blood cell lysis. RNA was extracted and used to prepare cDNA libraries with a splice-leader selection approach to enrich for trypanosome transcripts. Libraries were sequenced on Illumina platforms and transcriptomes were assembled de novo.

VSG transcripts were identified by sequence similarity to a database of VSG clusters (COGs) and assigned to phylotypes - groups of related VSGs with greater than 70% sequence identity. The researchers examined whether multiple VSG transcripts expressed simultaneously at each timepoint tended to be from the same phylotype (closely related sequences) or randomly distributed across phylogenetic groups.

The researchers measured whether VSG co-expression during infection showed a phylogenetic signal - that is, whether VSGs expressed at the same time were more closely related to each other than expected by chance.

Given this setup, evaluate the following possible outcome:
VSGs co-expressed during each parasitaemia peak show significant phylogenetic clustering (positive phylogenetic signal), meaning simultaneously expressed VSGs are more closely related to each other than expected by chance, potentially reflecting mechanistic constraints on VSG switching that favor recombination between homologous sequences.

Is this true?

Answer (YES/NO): NO